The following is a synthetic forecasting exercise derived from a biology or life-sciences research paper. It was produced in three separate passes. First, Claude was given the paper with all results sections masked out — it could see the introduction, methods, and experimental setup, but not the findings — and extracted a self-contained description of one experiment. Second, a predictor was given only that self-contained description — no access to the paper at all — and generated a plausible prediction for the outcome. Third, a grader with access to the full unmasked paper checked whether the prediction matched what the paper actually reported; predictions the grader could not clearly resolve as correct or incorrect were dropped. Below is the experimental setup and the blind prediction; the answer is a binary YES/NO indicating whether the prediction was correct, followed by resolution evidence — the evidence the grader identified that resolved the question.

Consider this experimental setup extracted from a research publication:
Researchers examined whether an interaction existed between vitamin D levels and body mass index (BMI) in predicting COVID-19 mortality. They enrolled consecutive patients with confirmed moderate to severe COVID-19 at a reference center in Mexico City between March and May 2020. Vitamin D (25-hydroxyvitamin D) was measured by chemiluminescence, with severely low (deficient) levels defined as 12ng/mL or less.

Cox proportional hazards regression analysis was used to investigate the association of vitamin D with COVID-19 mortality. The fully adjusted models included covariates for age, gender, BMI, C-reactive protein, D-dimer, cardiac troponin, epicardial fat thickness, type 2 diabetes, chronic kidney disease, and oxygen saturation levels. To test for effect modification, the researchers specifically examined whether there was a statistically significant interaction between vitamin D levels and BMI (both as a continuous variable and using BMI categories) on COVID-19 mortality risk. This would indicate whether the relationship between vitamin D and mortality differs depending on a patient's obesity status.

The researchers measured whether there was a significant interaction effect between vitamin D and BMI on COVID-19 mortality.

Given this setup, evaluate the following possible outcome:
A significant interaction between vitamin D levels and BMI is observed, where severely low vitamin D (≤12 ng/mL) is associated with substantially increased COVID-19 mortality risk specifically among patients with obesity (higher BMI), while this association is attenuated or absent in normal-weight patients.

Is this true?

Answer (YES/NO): NO